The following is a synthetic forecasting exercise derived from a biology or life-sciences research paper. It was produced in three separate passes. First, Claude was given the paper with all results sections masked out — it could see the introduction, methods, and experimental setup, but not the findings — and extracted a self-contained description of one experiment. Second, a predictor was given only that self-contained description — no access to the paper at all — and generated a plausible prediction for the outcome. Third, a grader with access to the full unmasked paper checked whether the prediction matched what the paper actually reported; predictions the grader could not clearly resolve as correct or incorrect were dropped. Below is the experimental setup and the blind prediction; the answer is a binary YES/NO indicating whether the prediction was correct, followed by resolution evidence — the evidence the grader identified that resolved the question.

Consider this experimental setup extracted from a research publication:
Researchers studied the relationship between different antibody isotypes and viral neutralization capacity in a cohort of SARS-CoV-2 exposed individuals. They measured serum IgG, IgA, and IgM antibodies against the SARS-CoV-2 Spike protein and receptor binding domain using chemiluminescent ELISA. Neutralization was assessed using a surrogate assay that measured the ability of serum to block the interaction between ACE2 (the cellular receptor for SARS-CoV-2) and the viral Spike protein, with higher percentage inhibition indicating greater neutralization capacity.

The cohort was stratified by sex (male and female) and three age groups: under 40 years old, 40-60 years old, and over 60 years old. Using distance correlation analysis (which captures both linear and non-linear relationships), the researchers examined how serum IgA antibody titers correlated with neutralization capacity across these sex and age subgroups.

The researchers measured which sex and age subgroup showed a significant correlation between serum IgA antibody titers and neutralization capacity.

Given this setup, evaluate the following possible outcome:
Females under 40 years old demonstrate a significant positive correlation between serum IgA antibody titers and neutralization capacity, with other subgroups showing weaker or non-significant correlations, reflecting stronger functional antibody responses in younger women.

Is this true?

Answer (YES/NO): NO